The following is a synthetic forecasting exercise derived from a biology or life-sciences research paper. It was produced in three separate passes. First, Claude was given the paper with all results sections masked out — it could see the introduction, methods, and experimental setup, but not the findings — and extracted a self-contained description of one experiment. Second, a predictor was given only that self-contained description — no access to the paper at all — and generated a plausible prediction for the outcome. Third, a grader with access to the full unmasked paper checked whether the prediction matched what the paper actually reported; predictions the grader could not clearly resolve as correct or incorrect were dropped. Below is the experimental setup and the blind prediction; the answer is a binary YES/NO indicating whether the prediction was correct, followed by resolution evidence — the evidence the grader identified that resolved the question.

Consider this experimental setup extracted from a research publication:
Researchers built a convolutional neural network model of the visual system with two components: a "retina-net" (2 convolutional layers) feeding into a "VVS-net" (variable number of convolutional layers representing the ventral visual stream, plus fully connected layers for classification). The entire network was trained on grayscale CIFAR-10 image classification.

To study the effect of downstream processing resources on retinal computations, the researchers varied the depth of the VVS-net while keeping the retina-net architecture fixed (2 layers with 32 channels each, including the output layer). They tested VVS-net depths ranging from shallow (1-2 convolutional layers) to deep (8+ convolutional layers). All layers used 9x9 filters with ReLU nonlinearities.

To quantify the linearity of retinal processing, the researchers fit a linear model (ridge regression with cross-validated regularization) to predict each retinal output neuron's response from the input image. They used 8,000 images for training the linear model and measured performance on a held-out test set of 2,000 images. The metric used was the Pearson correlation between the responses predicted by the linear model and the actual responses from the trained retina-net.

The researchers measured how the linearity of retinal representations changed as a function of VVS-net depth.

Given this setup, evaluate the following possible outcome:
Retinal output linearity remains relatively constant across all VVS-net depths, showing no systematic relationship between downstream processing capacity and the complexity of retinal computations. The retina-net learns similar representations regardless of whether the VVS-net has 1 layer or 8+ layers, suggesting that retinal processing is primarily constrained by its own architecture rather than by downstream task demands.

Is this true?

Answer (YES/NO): NO